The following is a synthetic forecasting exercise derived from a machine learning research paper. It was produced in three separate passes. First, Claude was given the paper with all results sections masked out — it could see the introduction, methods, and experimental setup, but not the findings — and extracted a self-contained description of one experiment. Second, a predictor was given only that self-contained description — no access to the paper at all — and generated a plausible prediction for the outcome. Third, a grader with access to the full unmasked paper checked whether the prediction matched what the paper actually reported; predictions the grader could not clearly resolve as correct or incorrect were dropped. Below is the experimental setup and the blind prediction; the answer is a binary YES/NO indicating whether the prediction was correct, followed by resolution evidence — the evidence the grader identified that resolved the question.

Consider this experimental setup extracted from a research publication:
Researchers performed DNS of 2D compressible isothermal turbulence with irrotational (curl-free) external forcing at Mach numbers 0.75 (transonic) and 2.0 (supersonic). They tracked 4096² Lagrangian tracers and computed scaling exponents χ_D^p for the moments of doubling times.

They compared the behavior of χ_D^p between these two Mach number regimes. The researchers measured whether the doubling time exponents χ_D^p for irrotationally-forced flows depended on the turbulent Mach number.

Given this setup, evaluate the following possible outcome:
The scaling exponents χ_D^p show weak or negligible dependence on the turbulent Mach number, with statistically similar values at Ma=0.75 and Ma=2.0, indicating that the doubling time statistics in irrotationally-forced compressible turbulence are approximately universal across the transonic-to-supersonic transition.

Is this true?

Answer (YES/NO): YES